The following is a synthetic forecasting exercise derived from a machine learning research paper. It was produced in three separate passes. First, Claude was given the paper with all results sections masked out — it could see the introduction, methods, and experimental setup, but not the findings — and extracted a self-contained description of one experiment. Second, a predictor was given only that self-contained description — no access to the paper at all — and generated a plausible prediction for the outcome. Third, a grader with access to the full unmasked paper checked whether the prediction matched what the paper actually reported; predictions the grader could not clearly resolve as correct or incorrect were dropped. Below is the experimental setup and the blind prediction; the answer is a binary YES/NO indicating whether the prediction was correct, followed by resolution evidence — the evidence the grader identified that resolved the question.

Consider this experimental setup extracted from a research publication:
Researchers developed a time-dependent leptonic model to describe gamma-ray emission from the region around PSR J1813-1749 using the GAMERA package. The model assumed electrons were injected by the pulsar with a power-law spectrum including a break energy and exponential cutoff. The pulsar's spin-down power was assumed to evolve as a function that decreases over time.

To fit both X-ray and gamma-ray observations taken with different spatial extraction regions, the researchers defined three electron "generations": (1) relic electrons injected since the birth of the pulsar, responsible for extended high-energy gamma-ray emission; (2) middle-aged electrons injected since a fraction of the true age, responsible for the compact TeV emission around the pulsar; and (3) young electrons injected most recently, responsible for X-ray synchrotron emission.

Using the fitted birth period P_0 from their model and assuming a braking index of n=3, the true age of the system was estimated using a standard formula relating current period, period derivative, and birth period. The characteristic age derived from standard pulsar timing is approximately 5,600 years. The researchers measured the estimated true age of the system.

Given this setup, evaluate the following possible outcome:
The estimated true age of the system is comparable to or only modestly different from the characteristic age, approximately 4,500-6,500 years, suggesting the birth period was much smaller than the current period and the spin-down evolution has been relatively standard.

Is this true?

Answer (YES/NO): YES